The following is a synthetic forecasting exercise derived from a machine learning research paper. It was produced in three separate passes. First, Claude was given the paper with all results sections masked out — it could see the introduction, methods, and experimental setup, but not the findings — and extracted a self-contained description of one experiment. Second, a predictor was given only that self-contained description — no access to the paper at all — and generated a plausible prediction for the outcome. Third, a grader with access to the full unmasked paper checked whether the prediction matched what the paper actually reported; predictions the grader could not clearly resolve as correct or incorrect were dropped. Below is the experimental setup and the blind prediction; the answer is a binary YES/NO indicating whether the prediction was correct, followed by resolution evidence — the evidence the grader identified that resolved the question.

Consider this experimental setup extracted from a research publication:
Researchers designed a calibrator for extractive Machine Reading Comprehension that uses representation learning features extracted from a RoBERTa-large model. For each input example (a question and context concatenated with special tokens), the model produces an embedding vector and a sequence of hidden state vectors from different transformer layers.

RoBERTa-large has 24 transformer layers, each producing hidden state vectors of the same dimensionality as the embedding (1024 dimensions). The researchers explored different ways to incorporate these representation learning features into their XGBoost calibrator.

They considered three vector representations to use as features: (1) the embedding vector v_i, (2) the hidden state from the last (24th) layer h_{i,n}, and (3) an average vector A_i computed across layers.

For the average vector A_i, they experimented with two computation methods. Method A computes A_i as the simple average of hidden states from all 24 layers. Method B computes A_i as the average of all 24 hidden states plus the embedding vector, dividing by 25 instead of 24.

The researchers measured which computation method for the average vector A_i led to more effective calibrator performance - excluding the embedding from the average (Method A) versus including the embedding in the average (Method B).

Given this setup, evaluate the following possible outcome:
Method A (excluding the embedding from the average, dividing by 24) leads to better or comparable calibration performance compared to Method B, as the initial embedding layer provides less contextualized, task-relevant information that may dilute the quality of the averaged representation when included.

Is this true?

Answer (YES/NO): NO